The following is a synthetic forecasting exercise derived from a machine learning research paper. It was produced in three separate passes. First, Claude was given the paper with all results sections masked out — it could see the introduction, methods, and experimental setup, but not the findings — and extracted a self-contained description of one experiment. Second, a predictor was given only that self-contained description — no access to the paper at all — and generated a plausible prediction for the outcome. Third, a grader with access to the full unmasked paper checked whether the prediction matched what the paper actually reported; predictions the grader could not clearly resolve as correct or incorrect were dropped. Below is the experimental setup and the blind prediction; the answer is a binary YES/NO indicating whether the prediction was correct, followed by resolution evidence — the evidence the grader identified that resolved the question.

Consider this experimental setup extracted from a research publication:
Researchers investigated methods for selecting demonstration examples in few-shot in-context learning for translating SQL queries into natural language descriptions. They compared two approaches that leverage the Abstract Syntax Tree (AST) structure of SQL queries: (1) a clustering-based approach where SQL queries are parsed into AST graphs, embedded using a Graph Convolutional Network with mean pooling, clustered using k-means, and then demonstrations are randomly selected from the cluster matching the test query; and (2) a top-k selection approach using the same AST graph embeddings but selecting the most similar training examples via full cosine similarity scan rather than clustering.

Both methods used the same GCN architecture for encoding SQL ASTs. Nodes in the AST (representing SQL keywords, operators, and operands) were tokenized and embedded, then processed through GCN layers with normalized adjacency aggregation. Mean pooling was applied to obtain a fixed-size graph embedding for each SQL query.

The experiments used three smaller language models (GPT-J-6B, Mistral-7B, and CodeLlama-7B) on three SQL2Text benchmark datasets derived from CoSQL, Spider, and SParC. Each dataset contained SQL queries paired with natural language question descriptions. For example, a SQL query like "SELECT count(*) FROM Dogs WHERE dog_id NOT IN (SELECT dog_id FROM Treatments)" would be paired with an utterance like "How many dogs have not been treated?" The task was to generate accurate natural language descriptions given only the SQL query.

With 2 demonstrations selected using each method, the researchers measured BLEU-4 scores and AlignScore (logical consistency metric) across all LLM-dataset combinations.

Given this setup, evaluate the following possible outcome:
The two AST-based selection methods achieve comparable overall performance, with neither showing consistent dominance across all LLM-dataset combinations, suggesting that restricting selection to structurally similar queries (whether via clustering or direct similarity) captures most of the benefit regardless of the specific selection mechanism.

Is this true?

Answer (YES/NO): NO